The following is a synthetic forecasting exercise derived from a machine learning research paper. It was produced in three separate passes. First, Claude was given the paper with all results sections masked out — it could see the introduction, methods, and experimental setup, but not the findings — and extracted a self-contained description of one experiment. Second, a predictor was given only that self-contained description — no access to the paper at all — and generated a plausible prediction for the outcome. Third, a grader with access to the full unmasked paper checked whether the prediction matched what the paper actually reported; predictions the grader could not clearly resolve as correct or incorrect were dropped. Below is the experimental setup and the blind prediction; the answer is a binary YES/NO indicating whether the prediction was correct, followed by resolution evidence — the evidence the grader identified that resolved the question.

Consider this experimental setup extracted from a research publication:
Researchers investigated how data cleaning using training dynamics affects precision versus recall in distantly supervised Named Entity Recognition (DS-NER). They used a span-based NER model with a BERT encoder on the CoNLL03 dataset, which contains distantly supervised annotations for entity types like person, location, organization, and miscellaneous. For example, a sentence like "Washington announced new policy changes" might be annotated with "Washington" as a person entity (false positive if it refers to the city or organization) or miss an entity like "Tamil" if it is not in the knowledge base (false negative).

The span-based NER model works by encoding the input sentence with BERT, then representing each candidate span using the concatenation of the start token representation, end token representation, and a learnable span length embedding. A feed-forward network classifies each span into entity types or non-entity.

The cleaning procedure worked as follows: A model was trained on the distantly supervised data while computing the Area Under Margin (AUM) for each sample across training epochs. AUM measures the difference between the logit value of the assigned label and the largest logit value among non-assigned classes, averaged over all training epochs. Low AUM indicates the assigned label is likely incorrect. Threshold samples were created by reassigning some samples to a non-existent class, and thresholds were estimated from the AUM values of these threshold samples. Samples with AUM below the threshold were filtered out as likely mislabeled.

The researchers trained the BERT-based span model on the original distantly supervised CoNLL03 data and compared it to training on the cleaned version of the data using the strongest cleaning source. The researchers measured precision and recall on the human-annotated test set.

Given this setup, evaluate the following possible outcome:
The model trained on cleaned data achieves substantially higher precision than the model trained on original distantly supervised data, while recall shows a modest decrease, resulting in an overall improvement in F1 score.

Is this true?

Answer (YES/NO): NO